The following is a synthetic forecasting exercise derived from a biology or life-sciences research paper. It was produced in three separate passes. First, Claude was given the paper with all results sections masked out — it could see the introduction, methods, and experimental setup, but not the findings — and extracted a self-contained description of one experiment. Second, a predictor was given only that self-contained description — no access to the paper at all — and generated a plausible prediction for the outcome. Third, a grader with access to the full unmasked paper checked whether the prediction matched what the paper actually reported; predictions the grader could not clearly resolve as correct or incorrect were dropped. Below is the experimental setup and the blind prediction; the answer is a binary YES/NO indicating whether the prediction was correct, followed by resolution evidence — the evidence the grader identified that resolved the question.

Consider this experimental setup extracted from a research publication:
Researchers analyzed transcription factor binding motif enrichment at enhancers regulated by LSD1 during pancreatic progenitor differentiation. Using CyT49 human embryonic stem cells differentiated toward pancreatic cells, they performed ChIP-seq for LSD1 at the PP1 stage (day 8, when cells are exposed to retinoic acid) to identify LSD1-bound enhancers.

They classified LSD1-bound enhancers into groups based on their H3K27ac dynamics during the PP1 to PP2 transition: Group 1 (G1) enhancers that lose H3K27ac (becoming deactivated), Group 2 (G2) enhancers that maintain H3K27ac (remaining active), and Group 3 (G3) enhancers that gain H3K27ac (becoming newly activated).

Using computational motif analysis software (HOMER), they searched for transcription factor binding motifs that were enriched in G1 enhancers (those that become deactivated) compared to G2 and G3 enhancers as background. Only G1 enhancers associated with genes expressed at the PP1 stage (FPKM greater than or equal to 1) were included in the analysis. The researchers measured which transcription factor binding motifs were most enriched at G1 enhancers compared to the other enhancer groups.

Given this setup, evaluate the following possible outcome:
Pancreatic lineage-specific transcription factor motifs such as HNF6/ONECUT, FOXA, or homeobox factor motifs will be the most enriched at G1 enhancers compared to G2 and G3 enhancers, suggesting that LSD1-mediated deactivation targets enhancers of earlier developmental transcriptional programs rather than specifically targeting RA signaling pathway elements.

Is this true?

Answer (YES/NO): NO